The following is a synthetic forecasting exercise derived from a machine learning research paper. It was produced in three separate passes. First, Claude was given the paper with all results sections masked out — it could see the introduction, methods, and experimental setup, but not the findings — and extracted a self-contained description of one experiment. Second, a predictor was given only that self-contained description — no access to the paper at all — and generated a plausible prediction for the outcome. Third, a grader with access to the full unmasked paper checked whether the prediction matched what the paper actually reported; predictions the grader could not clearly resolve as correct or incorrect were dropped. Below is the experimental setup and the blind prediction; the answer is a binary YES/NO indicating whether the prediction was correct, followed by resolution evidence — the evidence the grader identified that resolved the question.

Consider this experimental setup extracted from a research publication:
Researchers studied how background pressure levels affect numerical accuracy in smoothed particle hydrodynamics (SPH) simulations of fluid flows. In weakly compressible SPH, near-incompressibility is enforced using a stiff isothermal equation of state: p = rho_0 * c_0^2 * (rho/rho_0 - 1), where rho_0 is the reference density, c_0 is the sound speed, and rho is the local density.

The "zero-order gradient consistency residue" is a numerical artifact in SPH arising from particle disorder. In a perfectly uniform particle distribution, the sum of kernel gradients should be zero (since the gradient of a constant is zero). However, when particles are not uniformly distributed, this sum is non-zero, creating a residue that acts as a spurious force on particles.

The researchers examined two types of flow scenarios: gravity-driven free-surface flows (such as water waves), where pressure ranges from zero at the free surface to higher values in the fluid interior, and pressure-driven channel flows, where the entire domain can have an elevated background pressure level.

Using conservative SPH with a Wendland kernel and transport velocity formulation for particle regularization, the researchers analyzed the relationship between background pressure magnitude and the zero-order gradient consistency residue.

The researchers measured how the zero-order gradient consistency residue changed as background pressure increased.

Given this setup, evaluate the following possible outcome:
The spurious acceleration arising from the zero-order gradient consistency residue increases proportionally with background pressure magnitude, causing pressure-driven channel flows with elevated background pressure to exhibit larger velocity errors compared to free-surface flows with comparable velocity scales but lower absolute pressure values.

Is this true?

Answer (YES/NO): YES